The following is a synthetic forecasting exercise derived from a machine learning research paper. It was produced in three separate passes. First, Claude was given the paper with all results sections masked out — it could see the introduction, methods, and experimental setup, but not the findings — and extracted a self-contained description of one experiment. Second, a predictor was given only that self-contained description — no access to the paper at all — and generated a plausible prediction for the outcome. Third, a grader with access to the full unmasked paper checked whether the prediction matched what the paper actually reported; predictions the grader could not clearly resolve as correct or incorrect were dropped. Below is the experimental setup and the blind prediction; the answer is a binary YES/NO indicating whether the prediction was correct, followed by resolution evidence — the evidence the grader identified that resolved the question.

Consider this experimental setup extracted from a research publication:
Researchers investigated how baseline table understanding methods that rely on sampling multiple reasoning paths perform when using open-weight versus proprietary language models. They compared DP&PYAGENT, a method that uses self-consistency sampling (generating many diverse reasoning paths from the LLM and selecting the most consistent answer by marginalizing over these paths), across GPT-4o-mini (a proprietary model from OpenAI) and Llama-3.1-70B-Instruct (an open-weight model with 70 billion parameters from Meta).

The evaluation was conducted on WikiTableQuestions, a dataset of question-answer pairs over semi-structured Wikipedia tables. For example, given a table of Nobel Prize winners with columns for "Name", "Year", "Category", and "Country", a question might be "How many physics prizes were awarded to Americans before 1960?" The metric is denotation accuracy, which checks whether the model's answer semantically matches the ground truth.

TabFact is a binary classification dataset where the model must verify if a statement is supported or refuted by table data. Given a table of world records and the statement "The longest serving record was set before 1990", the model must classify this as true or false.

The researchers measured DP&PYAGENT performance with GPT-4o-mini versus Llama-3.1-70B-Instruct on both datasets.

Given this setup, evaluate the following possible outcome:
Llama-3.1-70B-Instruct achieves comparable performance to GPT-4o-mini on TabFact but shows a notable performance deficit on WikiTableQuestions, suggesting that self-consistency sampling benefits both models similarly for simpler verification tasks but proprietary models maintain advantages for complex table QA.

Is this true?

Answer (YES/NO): NO